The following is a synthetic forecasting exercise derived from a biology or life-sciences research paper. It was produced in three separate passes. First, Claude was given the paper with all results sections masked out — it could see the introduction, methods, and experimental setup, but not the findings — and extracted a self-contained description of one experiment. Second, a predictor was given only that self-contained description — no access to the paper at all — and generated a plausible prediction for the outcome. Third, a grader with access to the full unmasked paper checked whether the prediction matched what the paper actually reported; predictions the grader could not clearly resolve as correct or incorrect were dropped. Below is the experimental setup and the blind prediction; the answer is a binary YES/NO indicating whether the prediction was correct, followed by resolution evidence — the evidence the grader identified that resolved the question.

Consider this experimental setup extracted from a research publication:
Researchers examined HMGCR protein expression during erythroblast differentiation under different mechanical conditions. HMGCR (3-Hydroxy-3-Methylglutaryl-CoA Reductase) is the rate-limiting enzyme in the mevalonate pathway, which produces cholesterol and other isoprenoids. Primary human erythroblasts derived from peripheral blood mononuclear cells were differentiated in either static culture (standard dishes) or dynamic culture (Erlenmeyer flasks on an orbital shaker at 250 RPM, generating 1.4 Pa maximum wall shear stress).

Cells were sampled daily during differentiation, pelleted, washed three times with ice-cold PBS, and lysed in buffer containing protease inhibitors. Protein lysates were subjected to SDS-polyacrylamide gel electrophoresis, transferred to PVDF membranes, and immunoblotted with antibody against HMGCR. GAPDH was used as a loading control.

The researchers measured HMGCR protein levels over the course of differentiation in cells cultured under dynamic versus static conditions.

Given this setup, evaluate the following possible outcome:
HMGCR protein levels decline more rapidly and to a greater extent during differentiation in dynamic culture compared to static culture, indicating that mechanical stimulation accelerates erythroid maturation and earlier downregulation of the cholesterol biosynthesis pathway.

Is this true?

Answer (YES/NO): NO